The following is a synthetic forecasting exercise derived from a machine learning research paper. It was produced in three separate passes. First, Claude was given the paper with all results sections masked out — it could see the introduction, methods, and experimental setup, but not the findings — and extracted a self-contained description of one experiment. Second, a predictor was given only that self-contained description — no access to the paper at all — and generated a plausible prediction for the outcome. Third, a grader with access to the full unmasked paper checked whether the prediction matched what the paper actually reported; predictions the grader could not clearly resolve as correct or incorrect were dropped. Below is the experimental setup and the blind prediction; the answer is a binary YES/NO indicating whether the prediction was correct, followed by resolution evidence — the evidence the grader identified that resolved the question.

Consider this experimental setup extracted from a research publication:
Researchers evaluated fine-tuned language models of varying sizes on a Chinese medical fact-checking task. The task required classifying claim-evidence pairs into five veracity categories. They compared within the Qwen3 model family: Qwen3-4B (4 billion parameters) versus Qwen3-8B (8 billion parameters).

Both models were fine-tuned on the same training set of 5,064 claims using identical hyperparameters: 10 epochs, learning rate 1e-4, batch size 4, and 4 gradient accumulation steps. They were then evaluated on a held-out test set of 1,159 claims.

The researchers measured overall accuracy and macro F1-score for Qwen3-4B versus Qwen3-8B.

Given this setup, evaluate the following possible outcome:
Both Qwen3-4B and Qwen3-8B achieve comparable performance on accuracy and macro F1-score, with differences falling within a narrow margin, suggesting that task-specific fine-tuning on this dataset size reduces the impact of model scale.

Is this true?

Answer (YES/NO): NO